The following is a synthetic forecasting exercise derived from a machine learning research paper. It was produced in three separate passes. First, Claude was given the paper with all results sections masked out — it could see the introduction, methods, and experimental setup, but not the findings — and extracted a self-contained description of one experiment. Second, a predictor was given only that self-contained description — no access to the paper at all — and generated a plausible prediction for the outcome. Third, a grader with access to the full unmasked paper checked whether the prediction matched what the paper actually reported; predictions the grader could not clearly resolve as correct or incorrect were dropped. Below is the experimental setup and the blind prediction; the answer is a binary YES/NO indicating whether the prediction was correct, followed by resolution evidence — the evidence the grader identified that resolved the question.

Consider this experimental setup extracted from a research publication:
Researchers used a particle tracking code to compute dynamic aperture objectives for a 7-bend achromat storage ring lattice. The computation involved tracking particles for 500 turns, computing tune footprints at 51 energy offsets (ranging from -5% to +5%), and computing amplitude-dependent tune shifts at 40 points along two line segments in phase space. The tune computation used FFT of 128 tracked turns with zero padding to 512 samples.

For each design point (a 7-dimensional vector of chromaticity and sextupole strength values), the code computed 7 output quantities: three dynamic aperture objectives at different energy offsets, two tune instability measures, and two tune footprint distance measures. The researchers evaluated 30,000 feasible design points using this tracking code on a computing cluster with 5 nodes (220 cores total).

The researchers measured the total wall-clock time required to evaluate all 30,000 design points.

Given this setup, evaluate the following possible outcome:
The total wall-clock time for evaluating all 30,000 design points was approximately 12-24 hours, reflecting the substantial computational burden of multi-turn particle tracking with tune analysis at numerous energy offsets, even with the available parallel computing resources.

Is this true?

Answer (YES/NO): NO